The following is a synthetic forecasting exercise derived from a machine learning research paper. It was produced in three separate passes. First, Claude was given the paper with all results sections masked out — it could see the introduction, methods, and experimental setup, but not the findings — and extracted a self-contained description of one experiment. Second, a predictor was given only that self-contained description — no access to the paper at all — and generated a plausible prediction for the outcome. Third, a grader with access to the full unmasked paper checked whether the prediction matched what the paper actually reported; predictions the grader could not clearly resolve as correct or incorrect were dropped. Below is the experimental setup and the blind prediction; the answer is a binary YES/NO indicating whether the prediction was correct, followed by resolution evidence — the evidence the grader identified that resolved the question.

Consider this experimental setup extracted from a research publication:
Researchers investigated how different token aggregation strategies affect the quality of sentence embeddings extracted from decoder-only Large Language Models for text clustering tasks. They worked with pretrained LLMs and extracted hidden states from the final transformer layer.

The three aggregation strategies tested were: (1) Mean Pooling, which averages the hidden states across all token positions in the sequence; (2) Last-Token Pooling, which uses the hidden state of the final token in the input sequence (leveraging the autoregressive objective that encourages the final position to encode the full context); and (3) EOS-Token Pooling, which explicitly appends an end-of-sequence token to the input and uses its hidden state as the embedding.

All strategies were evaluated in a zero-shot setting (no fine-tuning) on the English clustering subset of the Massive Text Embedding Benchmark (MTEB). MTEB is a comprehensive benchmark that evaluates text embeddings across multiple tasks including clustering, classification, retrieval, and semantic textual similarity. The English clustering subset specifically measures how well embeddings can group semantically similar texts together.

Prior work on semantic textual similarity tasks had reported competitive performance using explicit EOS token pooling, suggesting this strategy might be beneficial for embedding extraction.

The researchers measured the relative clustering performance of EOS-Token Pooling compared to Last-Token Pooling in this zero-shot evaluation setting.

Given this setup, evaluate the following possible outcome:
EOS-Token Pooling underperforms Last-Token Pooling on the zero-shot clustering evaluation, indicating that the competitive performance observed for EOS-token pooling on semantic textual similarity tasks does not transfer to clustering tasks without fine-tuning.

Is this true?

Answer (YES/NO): YES